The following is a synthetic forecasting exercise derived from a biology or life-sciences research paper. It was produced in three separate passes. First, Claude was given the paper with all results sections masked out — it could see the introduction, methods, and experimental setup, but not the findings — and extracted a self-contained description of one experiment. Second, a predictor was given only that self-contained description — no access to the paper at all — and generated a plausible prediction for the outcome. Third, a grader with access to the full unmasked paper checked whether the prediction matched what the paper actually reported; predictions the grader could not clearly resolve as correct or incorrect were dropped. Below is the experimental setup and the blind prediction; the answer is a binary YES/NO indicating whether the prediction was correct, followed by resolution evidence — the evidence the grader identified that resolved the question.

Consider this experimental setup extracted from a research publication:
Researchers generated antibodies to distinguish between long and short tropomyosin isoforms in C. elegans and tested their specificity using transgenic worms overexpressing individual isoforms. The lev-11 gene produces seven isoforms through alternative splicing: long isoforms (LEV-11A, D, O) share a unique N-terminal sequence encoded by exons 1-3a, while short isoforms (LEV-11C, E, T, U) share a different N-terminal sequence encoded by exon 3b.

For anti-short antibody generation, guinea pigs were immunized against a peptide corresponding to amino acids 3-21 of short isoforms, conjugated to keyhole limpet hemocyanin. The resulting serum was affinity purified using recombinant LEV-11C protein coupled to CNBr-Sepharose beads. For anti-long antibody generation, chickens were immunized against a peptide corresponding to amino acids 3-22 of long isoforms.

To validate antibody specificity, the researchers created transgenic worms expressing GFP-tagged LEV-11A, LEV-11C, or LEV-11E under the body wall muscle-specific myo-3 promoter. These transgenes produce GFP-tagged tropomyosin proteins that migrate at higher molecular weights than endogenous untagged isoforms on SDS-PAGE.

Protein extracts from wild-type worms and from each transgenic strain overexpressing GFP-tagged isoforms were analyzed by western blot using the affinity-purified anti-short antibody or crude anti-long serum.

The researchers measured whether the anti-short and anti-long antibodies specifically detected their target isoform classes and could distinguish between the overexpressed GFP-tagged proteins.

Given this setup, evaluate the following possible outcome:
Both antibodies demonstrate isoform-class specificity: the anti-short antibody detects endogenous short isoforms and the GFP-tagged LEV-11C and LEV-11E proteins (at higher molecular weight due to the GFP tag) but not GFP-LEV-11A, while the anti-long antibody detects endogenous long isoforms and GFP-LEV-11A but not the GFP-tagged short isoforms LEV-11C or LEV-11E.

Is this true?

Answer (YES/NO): YES